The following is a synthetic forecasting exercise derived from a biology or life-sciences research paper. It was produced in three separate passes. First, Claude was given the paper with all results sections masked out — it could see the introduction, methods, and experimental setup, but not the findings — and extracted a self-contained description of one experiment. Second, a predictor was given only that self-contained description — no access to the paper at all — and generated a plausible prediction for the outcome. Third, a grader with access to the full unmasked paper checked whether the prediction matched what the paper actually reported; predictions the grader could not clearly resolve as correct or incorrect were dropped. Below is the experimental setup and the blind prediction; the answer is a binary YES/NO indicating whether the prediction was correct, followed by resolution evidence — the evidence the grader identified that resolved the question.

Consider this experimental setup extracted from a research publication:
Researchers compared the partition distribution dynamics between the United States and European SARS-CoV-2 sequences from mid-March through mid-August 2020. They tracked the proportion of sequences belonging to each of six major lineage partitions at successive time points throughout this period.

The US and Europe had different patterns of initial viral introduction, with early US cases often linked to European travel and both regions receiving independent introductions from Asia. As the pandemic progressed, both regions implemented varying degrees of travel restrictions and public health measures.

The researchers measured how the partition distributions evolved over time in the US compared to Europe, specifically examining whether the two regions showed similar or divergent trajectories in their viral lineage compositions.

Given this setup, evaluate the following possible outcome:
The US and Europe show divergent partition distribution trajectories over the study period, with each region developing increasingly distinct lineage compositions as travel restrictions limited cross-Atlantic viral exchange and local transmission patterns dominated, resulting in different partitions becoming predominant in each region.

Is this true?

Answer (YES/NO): NO